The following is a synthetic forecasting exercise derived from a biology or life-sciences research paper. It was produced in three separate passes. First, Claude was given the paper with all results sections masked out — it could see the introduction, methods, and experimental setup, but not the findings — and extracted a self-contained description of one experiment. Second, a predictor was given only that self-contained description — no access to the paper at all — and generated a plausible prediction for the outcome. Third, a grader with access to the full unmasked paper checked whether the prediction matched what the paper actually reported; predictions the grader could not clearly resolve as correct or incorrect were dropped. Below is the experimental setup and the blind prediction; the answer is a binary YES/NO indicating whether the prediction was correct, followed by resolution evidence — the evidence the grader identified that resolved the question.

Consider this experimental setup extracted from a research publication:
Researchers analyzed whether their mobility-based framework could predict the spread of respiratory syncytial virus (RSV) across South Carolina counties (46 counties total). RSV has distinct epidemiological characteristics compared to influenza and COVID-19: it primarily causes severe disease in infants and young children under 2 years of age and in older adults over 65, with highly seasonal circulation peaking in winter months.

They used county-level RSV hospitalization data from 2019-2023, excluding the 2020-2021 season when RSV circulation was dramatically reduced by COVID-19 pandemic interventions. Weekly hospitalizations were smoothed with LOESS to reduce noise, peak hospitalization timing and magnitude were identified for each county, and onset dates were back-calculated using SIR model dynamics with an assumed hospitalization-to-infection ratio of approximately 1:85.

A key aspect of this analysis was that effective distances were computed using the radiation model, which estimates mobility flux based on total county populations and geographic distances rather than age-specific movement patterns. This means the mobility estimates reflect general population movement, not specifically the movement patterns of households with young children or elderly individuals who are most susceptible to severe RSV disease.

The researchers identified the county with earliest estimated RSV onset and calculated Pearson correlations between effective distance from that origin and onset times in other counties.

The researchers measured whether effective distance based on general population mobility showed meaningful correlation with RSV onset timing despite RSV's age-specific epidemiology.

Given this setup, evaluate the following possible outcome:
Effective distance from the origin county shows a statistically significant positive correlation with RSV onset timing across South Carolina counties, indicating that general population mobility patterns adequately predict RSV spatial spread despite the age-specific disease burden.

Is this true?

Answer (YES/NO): YES